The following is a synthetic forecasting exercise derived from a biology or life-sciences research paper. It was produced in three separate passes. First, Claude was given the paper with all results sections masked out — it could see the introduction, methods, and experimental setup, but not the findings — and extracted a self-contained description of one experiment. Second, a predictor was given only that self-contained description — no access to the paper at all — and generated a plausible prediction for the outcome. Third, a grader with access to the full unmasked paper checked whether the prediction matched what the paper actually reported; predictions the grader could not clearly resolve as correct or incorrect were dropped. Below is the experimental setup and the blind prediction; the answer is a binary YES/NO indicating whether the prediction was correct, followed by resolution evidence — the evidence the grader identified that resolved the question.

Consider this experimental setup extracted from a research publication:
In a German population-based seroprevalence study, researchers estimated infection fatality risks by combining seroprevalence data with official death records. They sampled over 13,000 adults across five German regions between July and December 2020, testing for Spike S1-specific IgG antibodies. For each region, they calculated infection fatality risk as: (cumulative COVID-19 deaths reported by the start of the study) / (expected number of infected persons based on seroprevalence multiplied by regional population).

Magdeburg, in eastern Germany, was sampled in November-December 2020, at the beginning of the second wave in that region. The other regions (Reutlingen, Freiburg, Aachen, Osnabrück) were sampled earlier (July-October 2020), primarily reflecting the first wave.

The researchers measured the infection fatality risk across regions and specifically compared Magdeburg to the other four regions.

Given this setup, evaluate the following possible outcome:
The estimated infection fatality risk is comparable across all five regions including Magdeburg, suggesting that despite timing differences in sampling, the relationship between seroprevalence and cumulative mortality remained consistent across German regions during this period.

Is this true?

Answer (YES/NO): NO